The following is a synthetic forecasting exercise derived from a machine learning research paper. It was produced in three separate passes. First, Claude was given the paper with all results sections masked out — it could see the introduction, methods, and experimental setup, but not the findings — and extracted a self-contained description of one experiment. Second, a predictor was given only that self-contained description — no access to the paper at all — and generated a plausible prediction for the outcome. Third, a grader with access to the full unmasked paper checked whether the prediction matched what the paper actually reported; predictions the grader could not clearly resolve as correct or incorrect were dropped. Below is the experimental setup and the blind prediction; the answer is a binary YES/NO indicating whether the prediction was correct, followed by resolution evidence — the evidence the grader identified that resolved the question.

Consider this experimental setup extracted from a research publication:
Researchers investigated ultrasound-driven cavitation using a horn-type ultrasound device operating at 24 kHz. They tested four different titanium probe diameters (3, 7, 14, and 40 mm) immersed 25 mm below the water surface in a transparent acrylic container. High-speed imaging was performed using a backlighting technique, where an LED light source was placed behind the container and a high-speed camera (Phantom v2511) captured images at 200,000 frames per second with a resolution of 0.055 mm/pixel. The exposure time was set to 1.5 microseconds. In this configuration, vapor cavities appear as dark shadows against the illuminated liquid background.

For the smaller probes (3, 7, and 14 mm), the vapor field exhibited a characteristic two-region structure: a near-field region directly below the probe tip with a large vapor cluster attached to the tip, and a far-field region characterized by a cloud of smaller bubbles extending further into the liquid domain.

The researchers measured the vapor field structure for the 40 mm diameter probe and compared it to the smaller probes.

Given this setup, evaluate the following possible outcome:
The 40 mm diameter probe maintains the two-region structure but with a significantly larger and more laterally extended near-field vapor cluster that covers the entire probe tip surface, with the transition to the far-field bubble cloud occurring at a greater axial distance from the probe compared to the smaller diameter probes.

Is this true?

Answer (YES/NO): NO